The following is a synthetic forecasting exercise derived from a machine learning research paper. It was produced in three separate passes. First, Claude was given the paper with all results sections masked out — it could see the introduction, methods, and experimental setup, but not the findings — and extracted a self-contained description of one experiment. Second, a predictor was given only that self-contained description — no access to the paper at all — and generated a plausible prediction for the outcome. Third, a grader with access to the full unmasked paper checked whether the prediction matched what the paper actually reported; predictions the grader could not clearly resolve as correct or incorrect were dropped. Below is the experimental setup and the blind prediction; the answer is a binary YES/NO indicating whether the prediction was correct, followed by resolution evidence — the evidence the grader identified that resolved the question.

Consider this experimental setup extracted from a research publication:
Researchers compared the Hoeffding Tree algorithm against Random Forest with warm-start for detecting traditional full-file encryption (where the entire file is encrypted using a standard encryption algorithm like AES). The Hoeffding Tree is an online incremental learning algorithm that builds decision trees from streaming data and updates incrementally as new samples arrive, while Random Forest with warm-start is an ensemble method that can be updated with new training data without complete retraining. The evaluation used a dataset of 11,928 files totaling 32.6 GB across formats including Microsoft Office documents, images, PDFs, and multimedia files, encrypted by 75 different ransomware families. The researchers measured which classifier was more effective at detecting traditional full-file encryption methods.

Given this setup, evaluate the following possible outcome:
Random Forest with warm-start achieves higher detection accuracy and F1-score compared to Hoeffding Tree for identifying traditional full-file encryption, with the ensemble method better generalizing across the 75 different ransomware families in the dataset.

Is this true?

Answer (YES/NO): NO